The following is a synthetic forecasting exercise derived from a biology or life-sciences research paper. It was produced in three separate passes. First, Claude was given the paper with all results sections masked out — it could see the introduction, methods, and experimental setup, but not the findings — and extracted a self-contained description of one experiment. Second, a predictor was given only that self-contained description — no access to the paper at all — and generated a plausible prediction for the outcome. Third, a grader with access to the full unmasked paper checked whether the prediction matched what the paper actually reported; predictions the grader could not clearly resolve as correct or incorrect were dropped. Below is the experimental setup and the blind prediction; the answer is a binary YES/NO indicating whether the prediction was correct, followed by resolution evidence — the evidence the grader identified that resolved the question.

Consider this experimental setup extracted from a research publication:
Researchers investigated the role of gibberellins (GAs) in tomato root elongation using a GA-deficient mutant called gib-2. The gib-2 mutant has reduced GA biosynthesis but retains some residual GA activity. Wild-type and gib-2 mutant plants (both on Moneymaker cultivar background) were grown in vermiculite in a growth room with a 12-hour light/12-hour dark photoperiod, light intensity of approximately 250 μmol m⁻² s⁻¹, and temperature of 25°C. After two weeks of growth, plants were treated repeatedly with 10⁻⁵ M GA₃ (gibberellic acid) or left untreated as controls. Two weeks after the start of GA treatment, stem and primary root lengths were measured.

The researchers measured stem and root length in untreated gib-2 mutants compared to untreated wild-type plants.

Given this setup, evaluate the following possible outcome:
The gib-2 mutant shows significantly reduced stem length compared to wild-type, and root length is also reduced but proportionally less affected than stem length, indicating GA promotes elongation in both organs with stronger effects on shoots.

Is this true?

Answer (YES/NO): NO